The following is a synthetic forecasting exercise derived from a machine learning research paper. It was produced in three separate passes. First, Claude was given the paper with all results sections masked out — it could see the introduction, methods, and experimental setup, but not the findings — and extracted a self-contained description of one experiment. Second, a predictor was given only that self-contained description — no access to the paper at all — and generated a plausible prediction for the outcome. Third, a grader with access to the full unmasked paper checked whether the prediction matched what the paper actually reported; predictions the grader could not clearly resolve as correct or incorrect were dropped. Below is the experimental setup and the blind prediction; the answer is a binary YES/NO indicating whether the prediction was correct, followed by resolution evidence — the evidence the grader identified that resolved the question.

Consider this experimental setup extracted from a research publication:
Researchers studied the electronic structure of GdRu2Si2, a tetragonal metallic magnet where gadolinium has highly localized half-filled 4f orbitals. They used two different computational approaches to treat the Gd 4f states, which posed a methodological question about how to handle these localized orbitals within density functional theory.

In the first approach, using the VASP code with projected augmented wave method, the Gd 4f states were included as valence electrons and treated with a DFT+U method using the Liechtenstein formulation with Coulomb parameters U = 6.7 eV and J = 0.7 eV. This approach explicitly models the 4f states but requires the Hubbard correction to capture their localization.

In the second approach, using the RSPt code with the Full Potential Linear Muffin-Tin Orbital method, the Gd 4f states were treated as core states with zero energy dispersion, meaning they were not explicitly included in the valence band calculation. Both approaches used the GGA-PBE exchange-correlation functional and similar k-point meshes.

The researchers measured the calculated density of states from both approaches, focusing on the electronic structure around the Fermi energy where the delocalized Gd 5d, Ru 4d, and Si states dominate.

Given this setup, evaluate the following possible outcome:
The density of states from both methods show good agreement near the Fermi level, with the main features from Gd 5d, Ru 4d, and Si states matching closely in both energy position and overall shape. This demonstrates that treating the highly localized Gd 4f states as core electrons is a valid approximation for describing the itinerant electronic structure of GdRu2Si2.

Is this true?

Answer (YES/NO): YES